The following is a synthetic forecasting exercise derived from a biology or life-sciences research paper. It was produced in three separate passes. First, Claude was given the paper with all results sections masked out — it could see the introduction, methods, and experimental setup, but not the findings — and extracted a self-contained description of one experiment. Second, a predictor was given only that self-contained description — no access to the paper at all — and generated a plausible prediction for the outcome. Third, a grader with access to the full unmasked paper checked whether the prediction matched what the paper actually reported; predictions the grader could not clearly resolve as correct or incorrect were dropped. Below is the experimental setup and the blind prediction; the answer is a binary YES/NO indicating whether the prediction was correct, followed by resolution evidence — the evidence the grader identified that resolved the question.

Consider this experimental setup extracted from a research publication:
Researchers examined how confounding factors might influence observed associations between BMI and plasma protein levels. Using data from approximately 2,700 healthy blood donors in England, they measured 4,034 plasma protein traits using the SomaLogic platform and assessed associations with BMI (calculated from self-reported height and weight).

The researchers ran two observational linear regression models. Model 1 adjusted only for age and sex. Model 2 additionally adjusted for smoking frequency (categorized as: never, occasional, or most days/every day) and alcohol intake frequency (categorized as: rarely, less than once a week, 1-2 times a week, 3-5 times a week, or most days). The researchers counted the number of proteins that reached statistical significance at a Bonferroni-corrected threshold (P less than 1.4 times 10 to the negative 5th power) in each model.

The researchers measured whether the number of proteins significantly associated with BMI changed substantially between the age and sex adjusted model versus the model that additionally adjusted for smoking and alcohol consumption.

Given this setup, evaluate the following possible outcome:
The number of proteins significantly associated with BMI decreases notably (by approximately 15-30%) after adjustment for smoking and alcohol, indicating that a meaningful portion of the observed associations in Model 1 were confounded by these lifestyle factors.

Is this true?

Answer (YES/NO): NO